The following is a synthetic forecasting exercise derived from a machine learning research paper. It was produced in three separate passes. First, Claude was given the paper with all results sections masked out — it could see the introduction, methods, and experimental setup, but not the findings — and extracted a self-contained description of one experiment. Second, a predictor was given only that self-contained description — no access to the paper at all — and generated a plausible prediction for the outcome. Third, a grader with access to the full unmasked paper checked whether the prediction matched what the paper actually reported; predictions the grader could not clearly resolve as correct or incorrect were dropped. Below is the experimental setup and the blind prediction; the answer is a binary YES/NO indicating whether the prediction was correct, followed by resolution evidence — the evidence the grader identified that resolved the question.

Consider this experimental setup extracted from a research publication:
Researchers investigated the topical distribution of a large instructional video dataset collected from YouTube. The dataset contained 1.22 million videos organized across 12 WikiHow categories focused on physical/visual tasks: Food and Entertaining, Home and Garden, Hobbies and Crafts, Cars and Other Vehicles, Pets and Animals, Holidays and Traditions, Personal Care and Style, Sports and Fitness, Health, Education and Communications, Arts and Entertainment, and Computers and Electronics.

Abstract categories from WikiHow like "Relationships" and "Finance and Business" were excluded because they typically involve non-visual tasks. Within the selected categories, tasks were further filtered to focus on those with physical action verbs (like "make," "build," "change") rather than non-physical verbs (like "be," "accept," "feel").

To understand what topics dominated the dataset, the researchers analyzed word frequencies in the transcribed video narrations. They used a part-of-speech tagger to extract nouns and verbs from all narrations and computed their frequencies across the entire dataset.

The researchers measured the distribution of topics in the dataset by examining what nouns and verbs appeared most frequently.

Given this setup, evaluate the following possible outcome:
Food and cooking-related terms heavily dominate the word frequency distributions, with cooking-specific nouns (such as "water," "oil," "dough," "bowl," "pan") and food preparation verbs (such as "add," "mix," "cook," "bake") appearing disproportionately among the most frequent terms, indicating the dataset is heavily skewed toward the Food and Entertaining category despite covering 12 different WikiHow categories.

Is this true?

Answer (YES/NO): NO